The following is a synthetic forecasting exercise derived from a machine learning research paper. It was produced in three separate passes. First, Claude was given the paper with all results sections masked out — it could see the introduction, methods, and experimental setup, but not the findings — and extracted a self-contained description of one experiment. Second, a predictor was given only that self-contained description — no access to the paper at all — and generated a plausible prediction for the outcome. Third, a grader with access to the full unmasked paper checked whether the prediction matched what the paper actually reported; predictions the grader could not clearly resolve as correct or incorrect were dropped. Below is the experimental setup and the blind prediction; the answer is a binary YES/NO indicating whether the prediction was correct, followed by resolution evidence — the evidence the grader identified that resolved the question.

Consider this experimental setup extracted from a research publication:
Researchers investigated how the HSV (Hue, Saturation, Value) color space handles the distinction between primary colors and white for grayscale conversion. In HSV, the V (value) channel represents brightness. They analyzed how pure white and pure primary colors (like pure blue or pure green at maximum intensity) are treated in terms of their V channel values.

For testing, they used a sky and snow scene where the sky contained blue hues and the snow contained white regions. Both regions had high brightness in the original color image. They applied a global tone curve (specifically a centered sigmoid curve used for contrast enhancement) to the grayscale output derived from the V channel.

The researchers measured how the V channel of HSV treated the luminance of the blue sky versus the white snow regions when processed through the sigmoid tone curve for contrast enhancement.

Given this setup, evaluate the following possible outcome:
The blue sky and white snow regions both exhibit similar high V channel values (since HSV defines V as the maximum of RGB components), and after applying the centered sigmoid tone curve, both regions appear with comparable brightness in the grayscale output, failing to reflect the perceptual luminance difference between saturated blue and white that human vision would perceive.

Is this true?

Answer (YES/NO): YES